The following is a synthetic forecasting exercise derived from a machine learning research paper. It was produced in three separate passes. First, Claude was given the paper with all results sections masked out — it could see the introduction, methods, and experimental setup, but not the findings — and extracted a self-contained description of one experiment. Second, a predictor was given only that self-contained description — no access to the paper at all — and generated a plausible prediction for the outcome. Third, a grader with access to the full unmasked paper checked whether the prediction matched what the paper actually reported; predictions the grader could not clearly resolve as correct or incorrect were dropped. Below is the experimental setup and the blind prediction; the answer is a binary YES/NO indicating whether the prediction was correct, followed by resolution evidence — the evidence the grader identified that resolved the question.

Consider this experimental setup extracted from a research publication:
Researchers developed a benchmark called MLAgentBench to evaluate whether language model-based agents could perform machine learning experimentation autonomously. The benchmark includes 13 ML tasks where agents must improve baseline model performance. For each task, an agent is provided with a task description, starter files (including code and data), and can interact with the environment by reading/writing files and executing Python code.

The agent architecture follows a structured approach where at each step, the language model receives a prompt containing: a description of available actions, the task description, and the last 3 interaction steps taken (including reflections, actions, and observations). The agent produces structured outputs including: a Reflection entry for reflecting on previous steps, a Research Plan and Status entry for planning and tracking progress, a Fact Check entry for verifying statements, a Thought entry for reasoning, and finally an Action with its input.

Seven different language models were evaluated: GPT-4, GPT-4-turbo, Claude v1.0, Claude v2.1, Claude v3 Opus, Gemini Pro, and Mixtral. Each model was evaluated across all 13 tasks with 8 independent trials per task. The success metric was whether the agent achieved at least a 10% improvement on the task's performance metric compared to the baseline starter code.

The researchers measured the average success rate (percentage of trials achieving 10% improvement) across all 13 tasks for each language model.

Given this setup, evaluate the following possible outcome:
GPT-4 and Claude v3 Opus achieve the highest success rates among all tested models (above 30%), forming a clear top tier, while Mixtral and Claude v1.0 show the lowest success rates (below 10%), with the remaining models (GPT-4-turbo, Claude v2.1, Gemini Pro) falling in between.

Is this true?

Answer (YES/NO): NO